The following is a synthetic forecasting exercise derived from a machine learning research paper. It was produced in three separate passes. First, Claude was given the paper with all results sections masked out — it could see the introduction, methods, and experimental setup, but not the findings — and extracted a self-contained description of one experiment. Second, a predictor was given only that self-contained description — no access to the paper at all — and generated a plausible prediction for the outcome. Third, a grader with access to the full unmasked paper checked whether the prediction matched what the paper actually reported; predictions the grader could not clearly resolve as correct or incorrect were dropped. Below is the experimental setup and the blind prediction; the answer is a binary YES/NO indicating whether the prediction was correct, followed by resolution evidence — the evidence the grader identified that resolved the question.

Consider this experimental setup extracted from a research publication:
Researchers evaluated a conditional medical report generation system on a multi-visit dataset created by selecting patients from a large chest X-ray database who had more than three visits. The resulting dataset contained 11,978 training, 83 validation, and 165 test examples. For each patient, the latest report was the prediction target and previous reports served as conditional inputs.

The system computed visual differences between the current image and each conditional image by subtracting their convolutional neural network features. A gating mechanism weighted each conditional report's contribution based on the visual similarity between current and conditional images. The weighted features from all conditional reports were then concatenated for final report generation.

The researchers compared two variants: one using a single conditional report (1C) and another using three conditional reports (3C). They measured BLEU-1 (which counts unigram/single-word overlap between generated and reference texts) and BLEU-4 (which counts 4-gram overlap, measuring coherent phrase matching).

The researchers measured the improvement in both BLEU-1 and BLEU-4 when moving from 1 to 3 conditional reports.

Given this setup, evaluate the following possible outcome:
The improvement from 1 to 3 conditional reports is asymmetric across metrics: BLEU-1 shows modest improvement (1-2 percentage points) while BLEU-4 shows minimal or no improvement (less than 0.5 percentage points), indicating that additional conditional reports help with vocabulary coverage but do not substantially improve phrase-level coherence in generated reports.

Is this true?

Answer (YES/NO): YES